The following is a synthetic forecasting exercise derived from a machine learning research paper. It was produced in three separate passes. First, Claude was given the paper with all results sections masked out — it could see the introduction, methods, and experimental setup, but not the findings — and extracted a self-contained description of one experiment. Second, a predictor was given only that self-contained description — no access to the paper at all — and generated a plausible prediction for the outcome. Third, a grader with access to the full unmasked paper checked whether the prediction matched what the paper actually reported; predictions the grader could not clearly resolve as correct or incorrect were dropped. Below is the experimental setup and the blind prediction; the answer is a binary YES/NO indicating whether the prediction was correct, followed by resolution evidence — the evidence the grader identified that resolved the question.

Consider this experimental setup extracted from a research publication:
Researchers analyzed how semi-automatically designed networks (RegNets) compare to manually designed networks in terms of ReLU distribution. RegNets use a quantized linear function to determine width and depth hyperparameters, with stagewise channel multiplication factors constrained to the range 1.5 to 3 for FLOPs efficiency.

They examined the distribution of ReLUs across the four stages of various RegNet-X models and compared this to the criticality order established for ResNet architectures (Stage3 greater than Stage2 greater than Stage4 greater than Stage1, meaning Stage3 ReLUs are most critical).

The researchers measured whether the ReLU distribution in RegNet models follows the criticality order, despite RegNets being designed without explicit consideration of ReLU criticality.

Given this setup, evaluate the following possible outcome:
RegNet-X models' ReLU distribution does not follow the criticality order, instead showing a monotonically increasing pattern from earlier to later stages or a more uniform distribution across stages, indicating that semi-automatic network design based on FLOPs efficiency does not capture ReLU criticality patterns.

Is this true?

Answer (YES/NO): NO